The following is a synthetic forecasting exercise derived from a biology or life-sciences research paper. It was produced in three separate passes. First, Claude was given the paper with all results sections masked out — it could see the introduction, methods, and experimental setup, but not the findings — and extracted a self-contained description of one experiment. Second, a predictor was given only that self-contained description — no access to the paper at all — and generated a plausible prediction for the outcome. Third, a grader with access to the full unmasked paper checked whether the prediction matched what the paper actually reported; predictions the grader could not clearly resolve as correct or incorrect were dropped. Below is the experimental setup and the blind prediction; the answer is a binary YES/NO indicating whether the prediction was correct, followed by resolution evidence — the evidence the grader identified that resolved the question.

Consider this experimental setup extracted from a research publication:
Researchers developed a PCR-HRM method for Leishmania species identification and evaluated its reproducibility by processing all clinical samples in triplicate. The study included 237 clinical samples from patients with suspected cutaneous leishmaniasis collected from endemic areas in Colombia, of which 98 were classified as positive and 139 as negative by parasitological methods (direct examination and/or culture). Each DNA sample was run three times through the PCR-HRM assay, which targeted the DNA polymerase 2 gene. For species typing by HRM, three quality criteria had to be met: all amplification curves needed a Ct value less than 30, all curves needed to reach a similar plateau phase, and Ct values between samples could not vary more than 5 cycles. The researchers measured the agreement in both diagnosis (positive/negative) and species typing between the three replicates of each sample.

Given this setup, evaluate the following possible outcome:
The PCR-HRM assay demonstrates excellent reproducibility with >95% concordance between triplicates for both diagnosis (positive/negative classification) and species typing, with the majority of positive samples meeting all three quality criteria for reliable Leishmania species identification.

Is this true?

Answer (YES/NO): YES